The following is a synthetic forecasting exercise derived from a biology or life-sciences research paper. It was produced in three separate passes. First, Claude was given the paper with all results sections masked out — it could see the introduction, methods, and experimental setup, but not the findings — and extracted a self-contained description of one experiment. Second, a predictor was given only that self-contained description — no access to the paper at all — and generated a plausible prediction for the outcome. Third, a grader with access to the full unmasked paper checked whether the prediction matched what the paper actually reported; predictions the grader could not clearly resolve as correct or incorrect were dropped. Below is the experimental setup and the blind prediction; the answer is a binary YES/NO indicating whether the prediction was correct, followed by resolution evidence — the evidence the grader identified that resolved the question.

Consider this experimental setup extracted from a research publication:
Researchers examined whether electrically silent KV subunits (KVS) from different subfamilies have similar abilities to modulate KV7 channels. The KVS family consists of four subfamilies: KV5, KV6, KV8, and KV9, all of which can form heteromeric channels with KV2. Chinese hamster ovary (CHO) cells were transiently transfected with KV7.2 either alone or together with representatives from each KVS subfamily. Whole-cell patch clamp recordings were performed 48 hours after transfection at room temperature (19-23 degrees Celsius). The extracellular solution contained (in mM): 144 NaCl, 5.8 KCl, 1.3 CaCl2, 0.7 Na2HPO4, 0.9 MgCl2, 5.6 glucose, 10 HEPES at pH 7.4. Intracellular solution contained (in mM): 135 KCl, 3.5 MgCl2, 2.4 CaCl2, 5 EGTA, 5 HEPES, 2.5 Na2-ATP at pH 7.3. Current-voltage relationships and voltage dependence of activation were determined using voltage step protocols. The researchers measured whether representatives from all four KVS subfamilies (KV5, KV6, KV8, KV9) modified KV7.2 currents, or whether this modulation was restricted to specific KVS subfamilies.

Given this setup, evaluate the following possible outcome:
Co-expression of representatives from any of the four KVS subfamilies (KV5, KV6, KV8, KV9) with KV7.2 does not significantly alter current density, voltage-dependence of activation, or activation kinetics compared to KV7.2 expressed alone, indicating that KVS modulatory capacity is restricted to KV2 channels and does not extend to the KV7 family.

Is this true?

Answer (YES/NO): NO